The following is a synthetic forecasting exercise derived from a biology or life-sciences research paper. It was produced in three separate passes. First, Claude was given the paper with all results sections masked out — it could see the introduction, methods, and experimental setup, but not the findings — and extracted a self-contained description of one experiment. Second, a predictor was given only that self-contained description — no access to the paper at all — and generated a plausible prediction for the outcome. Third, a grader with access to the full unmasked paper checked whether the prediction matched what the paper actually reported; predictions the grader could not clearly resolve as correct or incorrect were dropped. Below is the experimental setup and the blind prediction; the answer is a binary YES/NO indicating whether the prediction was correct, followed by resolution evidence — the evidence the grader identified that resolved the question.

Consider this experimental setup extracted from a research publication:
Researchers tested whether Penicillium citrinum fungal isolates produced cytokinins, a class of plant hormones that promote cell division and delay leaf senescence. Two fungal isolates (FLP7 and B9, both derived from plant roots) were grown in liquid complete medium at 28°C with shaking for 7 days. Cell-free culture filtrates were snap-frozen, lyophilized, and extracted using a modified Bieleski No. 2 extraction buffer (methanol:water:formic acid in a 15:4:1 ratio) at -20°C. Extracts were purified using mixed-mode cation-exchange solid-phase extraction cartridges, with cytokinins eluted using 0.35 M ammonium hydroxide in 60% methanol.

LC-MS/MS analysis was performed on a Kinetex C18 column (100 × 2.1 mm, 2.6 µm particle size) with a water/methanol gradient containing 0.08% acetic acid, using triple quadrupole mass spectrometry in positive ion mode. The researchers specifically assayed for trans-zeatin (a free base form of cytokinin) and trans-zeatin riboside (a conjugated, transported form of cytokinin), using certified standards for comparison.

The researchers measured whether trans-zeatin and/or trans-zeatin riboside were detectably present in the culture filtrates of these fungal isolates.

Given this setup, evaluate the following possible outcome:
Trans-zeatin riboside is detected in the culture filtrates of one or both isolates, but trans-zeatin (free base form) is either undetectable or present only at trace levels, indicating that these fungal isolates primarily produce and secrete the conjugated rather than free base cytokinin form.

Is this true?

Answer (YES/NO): NO